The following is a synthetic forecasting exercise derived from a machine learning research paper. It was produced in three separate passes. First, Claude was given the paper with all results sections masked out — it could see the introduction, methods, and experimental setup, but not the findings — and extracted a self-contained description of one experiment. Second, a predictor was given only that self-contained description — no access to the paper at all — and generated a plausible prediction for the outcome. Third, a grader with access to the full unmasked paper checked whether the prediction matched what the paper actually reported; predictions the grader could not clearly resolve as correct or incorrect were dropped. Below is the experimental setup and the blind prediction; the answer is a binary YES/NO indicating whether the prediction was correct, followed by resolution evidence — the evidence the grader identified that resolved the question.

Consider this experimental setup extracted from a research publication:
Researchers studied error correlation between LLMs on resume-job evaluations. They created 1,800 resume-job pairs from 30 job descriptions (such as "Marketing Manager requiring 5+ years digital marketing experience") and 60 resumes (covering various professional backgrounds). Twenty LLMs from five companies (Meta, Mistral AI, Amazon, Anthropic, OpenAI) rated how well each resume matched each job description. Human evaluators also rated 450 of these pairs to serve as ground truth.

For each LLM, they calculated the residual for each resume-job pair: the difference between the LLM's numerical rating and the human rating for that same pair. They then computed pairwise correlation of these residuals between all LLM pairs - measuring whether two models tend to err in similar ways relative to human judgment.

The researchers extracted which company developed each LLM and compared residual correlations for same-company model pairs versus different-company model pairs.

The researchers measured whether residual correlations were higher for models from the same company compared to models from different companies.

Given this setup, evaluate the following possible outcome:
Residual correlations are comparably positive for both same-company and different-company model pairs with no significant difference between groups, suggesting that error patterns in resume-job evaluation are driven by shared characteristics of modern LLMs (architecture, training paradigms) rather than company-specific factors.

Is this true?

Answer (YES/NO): YES